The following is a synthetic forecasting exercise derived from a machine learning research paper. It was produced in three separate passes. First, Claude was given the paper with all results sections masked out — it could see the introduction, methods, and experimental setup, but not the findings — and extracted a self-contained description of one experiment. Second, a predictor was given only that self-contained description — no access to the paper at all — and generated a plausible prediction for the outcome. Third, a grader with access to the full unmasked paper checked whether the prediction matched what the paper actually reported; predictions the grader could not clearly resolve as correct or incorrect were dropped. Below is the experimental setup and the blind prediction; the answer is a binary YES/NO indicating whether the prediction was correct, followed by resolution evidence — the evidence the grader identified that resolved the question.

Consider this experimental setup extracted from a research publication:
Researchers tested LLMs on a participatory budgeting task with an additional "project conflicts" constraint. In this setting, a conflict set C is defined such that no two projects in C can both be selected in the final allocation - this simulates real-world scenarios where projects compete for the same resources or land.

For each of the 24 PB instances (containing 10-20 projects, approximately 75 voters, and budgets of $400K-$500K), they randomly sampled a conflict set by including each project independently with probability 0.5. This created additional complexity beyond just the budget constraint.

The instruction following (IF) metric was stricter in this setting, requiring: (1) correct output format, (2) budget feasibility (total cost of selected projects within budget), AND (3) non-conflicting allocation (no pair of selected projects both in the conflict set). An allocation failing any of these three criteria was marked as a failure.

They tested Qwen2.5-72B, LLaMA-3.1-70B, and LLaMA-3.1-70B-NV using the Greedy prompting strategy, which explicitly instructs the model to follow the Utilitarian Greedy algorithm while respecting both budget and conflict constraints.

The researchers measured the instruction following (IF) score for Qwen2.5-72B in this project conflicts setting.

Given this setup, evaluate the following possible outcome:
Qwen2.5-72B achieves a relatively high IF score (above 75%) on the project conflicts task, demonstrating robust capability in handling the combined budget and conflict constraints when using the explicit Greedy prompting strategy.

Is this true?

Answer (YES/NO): YES